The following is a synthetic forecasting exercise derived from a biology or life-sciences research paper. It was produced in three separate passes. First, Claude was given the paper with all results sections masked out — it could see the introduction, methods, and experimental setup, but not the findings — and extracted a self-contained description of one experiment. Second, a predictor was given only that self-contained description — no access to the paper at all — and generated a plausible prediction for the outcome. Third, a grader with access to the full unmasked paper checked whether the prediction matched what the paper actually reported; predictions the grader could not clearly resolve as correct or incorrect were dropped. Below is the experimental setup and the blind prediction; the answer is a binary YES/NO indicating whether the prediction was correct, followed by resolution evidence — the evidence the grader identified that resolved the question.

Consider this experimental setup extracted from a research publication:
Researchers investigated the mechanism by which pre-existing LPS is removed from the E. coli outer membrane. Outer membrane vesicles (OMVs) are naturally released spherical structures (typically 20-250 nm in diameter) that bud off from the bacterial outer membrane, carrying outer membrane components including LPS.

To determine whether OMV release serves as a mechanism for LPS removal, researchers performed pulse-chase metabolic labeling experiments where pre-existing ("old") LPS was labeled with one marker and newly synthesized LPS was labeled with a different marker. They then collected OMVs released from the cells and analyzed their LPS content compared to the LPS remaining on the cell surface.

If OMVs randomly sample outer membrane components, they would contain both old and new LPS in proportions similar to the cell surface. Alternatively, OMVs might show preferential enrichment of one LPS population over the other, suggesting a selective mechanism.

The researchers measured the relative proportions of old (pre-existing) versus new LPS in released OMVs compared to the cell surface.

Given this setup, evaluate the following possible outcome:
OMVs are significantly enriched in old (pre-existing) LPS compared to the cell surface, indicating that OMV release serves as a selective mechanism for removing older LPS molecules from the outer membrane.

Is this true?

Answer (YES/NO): YES